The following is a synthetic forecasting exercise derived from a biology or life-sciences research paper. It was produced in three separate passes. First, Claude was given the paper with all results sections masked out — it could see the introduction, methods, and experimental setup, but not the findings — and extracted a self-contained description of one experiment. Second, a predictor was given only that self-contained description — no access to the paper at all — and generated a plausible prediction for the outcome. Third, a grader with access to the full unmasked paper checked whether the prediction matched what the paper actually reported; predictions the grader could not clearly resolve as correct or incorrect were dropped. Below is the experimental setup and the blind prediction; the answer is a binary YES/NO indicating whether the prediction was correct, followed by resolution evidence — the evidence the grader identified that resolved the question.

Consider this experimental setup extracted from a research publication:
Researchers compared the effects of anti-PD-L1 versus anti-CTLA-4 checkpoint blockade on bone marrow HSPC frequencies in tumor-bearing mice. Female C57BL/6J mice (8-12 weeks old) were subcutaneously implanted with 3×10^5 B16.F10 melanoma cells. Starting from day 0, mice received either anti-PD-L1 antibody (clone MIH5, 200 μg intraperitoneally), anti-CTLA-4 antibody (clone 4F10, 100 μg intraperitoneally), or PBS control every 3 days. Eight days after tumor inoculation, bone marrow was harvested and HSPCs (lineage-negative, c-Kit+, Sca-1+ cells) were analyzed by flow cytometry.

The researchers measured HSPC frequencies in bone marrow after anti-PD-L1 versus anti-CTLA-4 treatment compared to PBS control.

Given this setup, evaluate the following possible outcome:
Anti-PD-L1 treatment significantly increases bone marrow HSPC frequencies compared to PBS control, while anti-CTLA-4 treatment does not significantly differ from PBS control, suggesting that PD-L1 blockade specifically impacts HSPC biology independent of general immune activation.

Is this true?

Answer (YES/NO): YES